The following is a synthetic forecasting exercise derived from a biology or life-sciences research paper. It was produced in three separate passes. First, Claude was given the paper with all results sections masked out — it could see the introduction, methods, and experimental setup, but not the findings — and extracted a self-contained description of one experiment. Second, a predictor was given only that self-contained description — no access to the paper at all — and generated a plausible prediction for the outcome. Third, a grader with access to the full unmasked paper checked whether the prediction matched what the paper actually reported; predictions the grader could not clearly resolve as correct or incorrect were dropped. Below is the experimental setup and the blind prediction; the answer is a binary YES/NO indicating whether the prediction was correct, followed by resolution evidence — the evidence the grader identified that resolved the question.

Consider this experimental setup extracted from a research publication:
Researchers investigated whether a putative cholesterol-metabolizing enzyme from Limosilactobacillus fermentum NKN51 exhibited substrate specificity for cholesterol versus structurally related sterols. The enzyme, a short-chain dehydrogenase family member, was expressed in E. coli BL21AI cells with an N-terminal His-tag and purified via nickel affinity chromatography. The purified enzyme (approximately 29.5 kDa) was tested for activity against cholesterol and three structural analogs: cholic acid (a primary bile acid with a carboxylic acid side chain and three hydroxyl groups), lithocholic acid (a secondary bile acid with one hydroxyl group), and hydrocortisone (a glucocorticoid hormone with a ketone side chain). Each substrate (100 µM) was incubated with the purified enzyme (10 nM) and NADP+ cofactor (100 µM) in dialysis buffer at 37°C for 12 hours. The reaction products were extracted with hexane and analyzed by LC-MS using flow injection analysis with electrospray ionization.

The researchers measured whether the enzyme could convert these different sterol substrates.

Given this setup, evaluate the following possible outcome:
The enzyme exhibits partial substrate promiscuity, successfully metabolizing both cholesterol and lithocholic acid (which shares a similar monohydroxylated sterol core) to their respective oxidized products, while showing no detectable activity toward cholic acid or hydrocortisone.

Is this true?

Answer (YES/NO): NO